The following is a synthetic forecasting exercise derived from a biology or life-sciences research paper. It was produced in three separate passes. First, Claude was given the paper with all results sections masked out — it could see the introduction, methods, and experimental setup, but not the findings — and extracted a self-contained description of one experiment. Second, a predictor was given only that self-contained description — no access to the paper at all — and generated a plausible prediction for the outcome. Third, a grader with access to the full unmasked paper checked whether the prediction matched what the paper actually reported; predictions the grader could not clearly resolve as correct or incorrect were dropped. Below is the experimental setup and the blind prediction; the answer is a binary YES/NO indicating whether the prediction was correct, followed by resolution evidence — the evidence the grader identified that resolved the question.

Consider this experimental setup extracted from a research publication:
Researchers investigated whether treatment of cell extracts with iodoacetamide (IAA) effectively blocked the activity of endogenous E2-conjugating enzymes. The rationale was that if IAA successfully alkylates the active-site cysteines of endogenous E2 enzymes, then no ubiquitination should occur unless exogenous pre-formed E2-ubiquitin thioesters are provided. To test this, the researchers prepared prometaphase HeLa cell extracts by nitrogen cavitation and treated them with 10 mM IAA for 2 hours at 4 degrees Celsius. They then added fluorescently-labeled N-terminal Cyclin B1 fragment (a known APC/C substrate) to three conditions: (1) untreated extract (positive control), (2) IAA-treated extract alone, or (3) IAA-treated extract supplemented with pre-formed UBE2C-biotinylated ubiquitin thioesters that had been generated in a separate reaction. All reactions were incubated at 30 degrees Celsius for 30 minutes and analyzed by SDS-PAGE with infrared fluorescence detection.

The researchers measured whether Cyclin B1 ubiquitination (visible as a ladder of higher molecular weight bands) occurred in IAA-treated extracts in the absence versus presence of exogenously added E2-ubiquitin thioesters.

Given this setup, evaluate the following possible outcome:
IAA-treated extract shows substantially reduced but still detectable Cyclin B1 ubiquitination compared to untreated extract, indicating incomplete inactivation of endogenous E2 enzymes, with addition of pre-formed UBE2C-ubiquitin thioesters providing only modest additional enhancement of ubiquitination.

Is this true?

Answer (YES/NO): NO